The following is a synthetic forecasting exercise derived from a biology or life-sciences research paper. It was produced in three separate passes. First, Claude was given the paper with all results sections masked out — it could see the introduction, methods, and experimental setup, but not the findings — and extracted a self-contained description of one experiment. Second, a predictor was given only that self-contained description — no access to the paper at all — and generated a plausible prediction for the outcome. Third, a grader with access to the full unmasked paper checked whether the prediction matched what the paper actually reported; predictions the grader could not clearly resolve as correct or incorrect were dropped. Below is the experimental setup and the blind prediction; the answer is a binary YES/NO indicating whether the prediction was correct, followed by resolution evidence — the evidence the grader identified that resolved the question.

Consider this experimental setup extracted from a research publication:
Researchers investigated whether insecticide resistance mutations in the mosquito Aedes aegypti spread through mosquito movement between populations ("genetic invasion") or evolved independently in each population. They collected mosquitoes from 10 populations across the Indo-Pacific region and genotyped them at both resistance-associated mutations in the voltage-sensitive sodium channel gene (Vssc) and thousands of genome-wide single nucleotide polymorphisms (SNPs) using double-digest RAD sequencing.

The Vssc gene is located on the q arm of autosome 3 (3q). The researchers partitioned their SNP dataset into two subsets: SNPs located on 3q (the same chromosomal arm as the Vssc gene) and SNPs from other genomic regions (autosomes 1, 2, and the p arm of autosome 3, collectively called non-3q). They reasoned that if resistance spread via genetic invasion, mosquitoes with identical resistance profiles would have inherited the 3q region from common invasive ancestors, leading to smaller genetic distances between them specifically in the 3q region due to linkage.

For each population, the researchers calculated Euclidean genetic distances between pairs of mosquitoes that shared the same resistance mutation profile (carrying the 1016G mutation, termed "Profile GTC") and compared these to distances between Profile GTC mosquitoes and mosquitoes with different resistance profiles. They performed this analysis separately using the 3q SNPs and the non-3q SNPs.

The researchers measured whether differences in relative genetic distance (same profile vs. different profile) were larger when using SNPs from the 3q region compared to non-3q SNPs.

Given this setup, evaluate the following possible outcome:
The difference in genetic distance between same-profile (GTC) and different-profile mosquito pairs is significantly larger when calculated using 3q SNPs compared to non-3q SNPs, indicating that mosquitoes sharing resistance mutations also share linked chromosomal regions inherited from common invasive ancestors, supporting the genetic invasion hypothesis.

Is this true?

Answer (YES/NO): YES